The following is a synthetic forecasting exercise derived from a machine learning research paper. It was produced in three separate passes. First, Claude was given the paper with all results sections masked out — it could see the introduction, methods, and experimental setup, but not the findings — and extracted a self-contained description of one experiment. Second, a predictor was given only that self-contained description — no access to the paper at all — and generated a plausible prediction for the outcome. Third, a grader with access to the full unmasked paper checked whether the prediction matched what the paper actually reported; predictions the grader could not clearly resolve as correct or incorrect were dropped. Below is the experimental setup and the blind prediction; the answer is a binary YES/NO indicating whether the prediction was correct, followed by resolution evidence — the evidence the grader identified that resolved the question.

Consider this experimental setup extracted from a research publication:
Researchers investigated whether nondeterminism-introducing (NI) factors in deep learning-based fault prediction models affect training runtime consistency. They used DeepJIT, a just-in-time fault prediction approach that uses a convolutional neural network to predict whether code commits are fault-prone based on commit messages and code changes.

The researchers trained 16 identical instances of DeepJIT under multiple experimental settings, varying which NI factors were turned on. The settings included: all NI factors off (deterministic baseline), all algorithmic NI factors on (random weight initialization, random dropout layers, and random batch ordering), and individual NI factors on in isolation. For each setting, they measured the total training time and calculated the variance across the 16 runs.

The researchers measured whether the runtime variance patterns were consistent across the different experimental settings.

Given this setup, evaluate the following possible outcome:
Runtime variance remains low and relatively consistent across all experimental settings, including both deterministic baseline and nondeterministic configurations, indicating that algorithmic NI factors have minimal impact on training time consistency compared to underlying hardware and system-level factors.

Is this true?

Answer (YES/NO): NO